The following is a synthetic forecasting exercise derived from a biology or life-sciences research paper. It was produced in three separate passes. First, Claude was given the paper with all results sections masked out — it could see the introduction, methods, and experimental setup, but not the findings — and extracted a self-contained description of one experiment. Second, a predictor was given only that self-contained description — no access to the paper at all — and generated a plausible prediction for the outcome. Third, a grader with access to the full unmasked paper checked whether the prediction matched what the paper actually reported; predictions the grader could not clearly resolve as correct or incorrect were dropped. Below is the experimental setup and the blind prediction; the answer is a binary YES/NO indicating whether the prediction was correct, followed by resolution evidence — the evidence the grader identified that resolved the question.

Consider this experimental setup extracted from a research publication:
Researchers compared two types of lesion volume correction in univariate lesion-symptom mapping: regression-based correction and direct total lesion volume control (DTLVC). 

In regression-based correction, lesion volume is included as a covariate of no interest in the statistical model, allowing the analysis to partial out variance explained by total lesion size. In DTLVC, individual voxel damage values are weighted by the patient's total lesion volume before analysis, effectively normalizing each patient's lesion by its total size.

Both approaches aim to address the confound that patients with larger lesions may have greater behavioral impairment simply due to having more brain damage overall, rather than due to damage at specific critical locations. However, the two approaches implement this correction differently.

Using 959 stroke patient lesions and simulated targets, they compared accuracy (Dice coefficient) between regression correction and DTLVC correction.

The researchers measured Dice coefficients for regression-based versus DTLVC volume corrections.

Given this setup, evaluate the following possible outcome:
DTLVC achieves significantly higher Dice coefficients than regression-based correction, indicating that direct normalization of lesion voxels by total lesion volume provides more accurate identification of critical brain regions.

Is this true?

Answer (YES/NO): YES